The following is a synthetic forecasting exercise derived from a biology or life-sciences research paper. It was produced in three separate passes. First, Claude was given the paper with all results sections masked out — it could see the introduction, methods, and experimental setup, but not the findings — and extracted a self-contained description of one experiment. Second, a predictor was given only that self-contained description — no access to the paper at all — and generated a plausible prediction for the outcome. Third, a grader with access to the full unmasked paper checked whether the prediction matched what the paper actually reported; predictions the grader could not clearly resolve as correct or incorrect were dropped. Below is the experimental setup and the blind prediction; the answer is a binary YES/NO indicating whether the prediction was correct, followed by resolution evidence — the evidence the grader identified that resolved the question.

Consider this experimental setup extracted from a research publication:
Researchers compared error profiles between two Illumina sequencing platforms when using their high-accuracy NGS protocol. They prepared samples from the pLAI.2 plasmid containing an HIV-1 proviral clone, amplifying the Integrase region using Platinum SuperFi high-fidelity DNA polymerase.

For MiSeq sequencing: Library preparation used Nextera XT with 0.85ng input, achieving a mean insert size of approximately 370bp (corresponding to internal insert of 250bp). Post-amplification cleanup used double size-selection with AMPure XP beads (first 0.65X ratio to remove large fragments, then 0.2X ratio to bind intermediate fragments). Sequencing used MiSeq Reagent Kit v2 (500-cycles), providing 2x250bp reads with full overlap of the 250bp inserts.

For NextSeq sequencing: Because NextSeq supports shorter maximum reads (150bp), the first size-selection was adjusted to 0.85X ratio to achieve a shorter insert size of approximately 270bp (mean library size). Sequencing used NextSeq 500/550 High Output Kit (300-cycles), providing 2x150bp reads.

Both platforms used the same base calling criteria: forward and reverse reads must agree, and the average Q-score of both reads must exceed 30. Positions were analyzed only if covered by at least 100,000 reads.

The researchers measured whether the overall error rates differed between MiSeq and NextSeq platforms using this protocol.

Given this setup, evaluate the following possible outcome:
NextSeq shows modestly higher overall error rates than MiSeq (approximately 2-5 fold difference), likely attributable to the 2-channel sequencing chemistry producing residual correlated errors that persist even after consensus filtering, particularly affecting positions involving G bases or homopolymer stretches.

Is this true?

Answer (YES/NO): NO